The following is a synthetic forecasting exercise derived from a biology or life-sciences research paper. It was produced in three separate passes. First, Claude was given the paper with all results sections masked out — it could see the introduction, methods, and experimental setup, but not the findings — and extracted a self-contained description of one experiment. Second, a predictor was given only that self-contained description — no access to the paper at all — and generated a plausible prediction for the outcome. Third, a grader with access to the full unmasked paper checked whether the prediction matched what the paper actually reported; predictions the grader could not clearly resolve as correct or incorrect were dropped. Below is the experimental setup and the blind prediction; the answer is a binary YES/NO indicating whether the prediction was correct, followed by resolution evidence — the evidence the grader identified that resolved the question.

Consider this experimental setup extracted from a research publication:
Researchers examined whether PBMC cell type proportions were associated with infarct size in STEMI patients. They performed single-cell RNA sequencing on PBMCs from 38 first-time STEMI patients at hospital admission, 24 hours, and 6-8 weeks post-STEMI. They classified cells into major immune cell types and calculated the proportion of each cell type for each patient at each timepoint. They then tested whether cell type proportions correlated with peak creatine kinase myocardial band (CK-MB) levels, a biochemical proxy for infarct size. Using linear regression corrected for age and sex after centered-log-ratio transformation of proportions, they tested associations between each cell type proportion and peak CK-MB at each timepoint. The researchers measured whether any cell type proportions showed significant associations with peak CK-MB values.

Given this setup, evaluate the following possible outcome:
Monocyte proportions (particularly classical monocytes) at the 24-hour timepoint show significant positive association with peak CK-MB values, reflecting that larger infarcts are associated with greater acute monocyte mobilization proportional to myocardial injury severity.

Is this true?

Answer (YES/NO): NO